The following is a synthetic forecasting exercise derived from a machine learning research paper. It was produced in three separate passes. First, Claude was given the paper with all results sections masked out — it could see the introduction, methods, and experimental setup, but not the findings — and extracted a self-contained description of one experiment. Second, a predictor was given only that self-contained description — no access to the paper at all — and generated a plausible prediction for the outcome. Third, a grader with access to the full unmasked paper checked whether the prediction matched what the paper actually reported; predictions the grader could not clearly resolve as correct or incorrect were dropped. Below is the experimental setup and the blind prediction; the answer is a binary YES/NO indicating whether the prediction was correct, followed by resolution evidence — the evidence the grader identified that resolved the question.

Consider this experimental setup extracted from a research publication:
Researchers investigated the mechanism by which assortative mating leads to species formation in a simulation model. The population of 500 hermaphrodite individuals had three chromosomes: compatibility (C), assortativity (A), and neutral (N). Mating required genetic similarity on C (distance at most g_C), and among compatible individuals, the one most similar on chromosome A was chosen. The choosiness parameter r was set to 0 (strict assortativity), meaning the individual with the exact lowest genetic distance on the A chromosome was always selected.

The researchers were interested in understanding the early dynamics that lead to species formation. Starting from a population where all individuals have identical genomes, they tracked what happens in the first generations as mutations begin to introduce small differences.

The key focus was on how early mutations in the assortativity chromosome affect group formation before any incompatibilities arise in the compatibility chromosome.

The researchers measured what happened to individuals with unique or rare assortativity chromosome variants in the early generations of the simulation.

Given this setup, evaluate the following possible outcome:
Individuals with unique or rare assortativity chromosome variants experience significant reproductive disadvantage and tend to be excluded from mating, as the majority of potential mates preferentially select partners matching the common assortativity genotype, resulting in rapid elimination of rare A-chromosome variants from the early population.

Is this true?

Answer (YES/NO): YES